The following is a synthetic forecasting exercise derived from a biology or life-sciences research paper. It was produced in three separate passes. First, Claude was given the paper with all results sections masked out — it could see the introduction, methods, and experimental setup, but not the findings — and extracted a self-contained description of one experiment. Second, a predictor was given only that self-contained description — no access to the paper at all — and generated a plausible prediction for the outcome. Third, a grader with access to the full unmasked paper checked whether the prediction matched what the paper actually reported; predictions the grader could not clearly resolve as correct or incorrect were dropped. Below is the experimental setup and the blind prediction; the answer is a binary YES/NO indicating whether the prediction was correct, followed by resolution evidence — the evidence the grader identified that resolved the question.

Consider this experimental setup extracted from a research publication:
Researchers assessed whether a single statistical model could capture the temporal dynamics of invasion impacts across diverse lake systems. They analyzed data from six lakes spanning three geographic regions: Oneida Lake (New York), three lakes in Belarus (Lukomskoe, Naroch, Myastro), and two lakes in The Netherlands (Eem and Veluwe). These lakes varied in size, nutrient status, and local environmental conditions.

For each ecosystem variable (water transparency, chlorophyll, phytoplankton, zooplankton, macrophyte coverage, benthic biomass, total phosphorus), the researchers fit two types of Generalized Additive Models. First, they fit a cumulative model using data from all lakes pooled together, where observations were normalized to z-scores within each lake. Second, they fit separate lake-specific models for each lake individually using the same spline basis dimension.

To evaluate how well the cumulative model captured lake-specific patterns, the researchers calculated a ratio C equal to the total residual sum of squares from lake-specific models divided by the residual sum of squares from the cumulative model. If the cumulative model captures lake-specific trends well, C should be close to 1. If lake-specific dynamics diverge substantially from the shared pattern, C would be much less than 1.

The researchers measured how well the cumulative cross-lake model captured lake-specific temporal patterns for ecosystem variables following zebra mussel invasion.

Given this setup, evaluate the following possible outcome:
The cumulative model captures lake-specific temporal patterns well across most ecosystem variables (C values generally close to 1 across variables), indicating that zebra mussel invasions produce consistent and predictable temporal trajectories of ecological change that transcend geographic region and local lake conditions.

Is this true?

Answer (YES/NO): NO